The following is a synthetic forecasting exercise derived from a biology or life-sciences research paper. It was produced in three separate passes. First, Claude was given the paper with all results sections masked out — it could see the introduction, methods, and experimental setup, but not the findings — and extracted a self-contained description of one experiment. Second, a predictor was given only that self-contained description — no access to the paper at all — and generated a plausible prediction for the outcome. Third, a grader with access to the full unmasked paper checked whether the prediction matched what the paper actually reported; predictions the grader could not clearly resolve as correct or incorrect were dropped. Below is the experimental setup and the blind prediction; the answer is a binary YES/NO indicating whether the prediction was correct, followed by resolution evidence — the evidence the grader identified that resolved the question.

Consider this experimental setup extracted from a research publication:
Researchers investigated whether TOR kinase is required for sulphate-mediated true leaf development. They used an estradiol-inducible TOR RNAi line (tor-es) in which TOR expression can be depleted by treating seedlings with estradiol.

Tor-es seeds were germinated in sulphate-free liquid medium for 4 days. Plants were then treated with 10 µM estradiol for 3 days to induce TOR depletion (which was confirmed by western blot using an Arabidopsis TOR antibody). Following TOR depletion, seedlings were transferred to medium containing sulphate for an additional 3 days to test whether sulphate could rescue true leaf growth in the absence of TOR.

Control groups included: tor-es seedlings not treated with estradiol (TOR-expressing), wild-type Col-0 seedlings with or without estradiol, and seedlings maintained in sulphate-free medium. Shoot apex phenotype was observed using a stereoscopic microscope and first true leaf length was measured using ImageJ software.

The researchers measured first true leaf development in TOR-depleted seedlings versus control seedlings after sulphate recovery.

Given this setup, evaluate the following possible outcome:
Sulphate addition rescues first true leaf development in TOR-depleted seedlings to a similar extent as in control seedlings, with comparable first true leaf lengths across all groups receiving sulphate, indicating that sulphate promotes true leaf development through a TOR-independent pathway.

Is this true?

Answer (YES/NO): NO